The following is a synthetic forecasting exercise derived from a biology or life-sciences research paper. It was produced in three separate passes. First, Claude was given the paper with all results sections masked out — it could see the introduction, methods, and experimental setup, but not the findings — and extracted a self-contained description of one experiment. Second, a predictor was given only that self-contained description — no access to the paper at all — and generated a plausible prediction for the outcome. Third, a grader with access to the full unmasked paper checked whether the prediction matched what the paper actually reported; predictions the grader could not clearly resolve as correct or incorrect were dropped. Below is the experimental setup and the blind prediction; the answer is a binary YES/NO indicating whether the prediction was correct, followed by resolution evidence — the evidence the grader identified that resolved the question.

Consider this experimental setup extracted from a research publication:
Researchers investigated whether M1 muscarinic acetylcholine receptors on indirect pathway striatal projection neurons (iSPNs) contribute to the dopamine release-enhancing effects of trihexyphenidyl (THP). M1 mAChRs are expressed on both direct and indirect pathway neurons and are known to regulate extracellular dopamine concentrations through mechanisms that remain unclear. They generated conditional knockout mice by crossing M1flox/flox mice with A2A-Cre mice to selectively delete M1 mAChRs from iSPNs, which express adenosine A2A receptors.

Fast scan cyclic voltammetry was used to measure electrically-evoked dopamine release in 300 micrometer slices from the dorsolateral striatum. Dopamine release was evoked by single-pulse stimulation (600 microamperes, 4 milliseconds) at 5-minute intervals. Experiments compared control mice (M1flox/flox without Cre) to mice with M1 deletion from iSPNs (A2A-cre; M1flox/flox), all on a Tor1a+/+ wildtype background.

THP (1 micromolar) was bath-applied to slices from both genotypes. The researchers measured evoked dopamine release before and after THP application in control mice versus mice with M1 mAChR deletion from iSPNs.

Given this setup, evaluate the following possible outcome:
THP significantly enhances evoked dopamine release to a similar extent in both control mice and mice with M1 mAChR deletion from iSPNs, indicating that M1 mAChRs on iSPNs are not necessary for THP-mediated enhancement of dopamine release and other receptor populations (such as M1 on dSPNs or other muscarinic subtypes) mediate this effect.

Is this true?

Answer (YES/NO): YES